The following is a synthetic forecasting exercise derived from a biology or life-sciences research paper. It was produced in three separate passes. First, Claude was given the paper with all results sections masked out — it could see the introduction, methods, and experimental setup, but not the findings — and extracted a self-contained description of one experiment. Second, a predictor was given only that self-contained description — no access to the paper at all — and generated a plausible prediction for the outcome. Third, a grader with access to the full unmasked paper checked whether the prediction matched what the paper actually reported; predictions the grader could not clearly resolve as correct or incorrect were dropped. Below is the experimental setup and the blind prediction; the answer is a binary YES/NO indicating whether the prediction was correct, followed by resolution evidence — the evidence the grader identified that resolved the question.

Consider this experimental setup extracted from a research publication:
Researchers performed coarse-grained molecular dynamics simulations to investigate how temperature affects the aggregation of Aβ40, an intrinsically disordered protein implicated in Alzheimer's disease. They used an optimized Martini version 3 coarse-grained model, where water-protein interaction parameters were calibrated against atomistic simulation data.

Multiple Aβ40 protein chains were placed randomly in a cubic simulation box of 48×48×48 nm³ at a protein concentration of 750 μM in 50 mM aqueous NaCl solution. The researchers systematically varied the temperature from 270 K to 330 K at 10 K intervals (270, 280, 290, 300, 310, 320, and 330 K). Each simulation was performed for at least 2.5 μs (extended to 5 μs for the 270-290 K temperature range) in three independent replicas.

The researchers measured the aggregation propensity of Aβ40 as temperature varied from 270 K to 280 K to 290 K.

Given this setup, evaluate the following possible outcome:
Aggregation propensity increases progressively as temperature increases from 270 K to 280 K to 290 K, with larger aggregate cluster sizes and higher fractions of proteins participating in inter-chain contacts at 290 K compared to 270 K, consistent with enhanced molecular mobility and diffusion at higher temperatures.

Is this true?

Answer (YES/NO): NO